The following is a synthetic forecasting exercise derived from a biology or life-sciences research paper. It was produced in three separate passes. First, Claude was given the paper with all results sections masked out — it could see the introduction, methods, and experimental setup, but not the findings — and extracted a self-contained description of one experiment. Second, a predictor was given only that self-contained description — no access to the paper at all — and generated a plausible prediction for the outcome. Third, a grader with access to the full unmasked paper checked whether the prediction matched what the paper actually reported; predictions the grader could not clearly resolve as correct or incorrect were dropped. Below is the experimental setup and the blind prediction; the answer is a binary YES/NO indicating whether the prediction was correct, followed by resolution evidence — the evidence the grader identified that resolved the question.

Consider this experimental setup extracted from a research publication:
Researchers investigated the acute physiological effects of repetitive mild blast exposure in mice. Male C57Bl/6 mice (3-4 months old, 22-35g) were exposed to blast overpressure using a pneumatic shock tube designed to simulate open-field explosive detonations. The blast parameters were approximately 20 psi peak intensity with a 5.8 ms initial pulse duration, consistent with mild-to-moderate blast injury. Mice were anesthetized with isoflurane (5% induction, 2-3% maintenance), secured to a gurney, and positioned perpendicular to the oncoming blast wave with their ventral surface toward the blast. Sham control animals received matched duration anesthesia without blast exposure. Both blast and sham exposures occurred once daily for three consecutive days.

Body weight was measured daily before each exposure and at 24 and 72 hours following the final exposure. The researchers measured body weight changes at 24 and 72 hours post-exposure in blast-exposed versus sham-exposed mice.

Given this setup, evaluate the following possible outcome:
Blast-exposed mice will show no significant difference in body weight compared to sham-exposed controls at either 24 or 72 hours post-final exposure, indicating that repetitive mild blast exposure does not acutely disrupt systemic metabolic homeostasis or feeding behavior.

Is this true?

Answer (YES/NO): NO